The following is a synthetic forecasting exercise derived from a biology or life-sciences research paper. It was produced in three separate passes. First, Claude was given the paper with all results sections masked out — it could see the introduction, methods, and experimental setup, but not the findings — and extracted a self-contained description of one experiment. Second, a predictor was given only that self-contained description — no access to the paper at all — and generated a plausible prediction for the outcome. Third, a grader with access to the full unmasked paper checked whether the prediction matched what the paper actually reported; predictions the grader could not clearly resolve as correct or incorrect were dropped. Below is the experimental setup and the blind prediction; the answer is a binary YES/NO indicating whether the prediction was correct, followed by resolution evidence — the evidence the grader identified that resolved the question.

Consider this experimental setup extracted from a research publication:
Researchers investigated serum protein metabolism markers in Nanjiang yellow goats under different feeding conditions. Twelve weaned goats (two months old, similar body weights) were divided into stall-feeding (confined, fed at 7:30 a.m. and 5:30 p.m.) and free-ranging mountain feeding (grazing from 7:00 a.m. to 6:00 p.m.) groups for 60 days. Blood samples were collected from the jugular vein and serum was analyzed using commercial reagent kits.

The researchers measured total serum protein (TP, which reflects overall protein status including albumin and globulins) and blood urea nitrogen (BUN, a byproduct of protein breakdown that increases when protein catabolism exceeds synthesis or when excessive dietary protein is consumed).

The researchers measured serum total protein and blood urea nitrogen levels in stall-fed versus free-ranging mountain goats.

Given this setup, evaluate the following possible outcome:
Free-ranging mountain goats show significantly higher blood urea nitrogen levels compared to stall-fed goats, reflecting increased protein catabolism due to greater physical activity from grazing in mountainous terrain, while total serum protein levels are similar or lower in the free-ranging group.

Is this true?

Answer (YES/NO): NO